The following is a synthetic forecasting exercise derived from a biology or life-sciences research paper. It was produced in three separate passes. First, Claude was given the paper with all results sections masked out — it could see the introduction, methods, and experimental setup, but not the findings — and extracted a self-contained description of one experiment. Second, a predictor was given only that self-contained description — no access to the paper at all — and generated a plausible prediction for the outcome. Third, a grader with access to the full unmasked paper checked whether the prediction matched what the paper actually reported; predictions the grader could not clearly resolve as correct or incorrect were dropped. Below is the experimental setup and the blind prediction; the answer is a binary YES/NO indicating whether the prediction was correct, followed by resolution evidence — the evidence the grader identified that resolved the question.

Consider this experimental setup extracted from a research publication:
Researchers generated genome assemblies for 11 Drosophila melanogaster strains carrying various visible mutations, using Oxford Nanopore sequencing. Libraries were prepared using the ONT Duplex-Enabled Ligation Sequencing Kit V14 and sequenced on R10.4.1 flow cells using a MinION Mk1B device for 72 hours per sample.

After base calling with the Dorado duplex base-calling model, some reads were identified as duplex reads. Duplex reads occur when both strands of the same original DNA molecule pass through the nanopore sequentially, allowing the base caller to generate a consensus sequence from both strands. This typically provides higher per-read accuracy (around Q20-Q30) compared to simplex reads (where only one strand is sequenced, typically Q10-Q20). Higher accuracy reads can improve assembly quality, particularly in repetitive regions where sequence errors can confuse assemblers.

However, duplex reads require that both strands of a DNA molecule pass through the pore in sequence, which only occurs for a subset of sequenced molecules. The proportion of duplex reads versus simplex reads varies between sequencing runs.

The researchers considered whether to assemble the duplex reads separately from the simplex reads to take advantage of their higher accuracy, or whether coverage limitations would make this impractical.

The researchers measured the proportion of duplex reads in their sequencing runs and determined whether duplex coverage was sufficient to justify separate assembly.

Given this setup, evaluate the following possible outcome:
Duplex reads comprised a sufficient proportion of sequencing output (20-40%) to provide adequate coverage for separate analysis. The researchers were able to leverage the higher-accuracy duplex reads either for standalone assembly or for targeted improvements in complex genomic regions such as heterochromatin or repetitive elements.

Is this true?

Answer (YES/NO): NO